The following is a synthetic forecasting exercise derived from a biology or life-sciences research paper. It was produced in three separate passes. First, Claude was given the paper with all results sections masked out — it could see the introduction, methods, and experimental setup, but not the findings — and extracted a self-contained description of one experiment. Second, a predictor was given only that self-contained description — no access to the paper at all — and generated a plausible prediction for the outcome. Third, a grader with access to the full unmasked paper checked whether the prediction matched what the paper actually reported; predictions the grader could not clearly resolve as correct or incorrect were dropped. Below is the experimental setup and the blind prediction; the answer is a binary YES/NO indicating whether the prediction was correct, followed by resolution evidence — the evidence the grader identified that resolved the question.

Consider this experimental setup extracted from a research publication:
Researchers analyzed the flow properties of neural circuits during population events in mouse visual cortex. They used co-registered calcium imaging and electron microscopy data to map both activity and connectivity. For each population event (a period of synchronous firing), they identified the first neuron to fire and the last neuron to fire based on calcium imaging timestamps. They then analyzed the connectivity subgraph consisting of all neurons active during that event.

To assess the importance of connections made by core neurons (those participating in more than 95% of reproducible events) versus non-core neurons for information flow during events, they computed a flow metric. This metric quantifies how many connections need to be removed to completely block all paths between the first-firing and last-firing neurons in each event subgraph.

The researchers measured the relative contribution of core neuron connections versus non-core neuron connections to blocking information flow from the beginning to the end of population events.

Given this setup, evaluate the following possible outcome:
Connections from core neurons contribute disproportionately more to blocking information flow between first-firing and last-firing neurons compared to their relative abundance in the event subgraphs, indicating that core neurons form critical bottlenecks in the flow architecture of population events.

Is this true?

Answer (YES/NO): YES